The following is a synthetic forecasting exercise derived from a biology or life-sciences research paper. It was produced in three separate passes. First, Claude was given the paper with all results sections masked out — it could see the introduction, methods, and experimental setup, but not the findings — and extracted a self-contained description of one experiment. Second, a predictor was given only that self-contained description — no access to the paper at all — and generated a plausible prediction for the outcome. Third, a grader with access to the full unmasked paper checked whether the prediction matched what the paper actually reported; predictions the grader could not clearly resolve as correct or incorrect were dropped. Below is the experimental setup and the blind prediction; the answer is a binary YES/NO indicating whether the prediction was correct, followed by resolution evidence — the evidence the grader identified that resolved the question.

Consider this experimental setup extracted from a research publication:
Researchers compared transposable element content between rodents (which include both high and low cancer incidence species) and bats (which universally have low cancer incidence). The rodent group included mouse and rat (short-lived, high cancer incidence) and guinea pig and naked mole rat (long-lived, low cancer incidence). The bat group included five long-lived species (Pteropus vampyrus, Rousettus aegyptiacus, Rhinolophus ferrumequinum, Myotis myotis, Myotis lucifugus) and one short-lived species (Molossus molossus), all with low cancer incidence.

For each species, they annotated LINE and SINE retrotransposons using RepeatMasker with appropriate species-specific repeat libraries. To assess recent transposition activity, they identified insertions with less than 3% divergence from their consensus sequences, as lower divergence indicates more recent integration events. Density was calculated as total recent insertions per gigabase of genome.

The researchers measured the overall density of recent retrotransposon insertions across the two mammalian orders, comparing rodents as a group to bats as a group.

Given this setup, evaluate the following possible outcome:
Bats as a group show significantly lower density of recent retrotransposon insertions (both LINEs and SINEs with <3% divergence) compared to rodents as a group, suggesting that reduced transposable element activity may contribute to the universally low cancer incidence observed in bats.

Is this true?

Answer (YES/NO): NO